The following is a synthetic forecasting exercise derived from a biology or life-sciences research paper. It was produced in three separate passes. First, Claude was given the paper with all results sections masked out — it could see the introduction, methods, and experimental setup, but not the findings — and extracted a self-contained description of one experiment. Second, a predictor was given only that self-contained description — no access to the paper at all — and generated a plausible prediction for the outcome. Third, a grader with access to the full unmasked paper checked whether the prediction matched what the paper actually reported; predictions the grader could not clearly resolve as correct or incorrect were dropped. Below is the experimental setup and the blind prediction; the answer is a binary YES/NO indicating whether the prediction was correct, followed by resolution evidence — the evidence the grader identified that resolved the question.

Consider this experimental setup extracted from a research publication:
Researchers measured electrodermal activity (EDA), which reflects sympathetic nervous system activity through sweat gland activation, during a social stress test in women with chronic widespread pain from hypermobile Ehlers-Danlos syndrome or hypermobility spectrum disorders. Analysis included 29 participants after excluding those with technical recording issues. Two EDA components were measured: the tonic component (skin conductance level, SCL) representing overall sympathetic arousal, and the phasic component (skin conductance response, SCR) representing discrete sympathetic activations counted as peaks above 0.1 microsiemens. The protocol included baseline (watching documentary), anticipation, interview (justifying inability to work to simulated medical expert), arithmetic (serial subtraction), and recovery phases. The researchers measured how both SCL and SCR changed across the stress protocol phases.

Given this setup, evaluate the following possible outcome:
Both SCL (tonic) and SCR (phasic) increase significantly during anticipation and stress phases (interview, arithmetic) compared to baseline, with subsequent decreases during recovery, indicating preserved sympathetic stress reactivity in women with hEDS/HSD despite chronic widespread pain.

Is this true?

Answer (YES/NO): NO